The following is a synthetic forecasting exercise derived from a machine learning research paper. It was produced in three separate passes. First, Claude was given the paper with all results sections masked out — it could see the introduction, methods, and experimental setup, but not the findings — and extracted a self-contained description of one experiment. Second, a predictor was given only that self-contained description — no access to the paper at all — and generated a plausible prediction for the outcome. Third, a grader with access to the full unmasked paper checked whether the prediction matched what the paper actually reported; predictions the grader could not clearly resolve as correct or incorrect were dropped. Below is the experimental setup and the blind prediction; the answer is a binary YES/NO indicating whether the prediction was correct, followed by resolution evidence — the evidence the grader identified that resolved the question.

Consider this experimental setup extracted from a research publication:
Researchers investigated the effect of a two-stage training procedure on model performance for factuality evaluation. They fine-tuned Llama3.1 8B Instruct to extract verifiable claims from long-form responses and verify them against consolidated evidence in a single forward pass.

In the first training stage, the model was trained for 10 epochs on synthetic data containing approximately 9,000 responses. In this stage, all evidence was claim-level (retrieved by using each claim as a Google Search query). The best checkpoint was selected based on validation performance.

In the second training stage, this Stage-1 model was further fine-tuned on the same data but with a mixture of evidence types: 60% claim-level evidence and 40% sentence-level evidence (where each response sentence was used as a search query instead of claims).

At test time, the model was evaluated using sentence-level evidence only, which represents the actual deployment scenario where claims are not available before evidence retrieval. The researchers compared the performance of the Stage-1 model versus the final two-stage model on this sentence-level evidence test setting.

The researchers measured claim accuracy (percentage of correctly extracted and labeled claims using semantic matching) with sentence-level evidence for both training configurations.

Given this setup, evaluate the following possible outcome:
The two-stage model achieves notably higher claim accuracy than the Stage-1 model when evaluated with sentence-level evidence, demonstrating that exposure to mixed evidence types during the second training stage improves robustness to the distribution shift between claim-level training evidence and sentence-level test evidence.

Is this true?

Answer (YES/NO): YES